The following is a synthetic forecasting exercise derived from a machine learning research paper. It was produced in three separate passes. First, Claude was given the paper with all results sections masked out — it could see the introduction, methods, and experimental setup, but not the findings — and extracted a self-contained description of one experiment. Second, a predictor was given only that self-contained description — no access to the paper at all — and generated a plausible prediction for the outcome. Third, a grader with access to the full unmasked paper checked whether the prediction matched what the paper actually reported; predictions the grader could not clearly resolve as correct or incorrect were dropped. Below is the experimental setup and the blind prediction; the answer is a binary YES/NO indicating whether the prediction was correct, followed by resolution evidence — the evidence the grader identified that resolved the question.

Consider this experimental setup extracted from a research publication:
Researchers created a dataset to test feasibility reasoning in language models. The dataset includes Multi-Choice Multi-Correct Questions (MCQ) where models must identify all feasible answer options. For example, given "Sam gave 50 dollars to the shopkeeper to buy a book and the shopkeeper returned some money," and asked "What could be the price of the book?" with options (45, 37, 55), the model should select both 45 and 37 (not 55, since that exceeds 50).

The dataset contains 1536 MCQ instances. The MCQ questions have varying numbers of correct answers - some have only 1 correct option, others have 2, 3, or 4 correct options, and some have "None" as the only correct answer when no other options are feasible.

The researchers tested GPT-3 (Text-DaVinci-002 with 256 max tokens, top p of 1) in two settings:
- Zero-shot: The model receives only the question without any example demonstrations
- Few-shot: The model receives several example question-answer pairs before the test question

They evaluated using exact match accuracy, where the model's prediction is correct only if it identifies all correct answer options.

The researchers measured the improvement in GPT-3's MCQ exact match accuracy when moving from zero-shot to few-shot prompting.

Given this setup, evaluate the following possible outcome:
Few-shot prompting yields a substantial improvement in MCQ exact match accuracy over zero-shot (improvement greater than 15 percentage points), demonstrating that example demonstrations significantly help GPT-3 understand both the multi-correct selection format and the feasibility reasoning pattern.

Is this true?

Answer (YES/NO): NO